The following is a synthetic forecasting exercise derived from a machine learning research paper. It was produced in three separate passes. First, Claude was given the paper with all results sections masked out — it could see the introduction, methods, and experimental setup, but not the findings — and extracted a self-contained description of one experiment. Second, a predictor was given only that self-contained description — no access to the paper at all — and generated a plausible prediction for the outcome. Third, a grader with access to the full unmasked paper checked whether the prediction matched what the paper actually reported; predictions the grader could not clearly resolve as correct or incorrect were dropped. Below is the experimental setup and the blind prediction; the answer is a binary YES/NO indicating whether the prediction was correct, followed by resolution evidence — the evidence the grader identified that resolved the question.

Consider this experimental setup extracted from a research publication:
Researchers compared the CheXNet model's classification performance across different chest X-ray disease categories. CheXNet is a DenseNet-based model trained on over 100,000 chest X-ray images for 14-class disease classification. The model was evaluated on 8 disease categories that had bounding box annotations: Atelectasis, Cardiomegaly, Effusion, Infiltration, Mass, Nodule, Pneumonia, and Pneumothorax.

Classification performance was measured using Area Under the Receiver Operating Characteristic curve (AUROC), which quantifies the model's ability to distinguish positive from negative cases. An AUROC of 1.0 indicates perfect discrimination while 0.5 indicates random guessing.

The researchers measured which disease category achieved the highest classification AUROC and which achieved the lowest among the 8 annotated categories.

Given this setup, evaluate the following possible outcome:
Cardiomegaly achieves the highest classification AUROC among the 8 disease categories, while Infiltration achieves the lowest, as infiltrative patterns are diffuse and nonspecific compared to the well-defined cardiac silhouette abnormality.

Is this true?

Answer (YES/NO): YES